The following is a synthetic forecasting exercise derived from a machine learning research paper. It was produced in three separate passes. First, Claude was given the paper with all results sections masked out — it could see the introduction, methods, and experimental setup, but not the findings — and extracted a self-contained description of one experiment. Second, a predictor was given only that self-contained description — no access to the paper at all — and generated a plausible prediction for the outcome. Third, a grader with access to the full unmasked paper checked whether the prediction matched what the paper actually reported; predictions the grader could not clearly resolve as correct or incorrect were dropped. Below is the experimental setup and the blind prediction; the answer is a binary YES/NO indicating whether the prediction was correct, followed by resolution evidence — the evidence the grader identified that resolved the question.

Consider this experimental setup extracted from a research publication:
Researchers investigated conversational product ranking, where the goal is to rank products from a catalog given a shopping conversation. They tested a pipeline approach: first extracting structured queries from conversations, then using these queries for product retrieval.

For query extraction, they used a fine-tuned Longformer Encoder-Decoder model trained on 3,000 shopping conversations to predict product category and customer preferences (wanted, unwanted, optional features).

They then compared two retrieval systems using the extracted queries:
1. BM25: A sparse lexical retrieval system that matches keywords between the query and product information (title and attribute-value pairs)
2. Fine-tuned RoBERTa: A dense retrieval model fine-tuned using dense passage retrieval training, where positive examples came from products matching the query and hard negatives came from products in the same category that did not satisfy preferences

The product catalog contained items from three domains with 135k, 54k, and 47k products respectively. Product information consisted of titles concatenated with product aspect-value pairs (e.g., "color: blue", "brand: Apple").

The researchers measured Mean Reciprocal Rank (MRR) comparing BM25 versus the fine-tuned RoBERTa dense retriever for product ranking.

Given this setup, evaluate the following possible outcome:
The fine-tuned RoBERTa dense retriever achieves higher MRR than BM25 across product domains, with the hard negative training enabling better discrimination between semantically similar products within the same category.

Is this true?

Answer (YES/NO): NO